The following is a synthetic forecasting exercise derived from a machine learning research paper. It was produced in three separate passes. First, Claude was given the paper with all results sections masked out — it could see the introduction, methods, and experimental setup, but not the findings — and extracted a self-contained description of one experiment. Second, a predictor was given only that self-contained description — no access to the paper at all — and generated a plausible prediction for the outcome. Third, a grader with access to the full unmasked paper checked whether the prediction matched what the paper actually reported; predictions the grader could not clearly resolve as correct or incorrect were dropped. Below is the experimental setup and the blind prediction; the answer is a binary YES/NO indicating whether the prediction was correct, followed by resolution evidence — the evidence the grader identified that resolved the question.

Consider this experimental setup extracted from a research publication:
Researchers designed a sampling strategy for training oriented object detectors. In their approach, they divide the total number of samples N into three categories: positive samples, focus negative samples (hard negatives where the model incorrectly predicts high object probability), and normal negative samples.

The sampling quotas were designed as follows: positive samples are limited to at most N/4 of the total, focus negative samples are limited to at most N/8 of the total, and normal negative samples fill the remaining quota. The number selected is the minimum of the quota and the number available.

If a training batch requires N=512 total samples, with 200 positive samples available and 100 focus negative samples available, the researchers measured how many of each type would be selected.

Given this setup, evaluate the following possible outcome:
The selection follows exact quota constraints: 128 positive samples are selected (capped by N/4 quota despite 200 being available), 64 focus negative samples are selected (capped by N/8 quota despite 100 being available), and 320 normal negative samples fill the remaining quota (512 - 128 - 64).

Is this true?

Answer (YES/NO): YES